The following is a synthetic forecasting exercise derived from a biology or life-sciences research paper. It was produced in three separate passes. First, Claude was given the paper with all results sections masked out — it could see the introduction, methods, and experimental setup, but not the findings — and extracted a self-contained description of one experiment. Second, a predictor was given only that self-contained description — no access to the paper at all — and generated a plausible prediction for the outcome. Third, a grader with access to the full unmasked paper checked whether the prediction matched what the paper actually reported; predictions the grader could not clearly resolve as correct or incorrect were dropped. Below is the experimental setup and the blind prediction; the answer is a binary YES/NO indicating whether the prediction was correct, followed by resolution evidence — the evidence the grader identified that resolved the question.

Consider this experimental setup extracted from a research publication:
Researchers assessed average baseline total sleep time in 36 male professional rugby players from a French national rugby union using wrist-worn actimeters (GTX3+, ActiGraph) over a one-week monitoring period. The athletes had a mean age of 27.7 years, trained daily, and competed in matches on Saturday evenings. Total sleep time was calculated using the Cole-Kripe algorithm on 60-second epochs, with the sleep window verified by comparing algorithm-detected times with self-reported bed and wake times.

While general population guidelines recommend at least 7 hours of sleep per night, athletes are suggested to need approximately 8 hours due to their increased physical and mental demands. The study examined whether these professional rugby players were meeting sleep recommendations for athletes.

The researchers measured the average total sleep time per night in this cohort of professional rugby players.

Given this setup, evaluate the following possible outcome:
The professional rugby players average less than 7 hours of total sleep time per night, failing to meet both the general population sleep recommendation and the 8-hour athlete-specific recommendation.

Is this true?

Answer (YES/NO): NO